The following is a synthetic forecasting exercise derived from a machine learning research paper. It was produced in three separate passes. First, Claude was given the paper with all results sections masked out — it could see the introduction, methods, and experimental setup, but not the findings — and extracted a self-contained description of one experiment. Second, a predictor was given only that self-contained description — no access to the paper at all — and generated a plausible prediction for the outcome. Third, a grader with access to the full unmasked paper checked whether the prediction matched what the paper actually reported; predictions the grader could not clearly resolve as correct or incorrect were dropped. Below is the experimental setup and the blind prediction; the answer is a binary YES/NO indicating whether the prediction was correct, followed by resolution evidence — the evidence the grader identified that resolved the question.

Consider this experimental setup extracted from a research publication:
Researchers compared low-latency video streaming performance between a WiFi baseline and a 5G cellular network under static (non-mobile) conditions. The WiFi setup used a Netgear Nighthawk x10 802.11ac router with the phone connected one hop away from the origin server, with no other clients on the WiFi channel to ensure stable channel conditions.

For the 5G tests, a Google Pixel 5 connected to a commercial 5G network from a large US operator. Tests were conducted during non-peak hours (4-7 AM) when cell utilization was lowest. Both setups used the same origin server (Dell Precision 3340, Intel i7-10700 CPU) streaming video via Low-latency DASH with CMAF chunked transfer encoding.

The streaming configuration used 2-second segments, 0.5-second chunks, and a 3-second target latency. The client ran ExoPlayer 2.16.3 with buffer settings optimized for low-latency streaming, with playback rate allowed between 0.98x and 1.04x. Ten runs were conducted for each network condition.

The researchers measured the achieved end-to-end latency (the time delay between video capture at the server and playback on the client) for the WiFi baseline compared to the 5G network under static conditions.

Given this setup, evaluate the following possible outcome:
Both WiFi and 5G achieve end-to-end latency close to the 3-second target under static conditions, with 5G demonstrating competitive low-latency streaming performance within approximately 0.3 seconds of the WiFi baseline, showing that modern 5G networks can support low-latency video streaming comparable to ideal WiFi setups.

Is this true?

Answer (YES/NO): NO